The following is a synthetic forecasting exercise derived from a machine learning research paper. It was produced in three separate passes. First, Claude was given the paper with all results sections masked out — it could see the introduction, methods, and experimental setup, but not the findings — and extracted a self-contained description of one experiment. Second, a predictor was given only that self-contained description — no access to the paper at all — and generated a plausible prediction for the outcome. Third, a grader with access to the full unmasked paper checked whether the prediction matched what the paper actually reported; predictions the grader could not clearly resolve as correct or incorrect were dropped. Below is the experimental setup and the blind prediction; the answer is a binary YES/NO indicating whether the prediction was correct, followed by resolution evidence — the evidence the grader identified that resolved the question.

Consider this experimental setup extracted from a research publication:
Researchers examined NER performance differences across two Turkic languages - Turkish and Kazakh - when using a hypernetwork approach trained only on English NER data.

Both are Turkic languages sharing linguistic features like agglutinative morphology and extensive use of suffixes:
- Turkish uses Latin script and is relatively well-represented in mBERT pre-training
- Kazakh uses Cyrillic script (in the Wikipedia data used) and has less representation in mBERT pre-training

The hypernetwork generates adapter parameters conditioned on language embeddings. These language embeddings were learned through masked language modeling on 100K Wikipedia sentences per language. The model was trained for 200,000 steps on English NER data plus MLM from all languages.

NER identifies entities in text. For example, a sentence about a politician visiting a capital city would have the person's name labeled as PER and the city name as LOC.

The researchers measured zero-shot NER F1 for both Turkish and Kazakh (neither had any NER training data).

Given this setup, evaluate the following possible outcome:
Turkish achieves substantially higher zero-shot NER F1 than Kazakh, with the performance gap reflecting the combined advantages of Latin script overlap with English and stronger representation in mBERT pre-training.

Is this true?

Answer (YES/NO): YES